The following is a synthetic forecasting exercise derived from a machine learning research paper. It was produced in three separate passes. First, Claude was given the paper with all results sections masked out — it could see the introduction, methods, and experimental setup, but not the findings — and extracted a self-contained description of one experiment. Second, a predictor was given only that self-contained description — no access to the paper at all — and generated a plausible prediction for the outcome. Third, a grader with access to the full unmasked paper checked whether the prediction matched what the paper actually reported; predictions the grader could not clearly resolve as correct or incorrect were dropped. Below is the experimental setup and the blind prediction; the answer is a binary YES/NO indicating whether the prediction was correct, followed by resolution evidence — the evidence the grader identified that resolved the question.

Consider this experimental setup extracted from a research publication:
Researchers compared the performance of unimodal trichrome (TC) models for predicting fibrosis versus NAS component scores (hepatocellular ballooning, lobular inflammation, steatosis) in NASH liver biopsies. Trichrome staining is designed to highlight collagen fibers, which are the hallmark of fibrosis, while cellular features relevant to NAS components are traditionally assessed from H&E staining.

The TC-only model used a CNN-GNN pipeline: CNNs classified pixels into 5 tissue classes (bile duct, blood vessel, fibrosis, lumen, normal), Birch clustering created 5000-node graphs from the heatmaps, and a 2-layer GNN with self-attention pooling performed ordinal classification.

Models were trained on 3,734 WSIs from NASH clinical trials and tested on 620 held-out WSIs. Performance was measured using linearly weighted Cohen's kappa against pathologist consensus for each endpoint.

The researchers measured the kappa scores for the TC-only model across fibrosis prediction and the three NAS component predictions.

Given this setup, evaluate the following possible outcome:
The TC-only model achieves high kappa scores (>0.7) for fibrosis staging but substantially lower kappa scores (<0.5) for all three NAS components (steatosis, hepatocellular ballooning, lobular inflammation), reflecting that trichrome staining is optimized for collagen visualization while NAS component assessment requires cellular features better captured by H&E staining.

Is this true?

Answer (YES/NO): NO